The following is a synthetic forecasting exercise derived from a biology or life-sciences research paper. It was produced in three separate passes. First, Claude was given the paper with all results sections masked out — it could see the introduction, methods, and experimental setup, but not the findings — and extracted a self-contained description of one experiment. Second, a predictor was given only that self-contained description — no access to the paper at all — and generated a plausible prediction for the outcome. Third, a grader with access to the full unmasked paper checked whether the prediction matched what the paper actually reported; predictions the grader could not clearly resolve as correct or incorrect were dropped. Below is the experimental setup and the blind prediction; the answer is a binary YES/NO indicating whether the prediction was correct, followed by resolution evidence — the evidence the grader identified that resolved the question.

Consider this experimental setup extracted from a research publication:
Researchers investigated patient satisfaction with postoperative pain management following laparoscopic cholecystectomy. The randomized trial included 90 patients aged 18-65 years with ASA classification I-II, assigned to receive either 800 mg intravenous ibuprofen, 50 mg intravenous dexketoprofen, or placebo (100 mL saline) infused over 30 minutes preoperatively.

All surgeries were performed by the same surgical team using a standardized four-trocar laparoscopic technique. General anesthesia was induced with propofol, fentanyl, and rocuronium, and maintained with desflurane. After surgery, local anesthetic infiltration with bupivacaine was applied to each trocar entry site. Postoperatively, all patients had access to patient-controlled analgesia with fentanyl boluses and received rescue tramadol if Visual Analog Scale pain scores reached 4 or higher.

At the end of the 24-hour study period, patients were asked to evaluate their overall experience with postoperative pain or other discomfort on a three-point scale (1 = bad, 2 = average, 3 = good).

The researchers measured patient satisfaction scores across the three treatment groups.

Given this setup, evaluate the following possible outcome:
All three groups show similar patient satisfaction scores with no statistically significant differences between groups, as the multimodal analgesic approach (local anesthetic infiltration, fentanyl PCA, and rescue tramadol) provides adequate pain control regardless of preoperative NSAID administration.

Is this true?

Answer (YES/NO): YES